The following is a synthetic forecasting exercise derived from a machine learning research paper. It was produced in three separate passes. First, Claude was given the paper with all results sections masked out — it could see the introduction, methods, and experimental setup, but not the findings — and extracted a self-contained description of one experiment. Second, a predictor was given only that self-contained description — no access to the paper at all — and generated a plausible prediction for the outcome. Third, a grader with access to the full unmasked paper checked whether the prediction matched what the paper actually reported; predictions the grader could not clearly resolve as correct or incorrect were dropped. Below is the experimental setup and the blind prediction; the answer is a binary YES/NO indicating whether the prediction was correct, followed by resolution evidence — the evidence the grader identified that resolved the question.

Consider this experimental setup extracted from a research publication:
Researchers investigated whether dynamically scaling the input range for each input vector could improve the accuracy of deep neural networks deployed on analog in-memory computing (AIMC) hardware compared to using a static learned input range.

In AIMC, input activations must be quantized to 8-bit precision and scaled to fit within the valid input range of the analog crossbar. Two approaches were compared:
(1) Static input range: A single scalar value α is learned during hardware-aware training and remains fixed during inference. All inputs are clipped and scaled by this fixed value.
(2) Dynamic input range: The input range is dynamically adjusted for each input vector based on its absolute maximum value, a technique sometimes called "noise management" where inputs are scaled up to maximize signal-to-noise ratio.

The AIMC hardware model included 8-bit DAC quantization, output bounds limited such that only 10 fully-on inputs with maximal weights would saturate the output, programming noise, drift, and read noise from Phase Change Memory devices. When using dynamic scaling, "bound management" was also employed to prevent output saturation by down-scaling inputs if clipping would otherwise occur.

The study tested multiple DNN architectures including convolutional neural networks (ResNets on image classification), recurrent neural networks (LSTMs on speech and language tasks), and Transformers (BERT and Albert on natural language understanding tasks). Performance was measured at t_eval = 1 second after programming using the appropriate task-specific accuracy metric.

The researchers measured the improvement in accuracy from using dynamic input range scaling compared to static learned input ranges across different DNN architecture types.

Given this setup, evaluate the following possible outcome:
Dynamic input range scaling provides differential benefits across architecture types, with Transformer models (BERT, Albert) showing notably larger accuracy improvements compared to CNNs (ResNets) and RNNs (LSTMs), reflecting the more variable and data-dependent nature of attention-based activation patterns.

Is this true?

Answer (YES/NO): YES